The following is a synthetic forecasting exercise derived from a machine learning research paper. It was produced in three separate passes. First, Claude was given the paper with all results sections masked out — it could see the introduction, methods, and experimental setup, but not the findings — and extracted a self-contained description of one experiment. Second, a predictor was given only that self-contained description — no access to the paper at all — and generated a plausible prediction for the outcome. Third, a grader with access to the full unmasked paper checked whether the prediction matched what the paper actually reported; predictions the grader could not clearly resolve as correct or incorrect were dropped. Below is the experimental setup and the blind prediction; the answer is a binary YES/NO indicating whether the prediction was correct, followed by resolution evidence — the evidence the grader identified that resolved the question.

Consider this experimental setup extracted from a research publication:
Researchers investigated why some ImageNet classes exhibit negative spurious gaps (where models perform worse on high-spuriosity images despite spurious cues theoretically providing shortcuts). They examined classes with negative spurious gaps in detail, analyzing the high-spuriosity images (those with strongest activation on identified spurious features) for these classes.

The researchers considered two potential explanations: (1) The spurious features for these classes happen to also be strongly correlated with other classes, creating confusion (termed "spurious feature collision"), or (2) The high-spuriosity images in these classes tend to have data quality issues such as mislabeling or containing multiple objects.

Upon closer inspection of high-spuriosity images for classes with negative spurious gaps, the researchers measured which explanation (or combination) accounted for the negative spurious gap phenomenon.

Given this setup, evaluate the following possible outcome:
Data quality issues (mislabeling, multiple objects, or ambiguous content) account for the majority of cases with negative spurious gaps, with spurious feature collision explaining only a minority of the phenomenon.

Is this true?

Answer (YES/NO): NO